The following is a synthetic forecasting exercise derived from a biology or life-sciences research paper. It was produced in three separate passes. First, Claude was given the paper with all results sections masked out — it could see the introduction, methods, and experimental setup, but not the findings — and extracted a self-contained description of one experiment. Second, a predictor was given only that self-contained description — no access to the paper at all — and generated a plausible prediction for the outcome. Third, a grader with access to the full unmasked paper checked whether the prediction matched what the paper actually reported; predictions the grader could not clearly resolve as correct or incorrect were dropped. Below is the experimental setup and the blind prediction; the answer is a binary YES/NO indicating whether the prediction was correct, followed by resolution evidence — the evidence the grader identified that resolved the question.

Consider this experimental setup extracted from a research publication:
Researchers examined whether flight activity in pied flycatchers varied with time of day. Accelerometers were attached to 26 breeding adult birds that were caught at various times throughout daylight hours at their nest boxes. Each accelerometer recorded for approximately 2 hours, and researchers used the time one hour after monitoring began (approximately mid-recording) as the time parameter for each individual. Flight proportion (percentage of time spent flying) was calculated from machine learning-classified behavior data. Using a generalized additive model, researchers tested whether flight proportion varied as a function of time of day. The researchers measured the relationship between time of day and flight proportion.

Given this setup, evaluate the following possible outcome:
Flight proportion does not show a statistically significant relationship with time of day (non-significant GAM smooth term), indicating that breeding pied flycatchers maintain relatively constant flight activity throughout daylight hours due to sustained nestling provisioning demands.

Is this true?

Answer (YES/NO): NO